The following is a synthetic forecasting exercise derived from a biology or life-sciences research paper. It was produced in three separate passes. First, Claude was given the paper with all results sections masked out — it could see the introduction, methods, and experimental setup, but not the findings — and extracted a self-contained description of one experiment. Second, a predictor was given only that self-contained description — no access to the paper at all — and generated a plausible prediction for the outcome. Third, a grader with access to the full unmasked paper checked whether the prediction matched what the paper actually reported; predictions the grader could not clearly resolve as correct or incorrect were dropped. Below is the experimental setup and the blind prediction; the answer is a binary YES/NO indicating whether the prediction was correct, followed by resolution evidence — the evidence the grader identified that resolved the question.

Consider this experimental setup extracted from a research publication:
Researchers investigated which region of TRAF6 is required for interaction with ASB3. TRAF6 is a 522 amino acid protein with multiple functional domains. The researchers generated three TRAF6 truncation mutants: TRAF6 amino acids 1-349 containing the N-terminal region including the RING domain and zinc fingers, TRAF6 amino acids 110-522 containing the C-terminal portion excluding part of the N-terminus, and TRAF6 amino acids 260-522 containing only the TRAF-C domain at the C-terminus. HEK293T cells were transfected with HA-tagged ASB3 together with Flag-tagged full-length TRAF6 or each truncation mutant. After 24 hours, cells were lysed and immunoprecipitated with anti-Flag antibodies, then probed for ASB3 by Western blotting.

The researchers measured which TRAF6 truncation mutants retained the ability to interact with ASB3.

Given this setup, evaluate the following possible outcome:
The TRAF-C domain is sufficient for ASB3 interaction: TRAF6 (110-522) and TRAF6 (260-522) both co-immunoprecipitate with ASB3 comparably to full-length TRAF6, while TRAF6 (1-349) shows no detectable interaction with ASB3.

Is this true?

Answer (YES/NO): YES